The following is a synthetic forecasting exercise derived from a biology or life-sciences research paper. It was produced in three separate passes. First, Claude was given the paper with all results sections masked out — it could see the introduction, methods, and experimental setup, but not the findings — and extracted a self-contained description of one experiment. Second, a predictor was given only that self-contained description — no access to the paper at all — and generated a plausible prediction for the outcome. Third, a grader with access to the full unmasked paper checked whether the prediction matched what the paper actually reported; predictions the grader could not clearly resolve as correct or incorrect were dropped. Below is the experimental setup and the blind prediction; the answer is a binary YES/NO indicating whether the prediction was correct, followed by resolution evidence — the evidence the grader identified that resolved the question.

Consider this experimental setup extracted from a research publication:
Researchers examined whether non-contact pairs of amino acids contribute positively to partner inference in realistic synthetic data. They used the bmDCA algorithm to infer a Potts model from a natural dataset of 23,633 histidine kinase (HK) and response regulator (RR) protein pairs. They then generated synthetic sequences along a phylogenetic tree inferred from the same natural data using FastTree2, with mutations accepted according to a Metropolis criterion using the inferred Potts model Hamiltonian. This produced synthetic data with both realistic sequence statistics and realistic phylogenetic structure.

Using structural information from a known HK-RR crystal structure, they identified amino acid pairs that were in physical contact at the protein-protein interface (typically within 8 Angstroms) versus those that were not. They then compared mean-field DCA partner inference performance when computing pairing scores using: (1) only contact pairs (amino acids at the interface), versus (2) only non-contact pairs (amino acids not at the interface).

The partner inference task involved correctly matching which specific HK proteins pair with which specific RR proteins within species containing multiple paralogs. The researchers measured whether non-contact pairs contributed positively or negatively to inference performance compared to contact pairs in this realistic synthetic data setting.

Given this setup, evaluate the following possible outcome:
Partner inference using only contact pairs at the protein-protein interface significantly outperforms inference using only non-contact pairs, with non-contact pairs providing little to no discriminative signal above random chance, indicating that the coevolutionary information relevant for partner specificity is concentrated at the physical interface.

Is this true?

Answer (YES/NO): NO